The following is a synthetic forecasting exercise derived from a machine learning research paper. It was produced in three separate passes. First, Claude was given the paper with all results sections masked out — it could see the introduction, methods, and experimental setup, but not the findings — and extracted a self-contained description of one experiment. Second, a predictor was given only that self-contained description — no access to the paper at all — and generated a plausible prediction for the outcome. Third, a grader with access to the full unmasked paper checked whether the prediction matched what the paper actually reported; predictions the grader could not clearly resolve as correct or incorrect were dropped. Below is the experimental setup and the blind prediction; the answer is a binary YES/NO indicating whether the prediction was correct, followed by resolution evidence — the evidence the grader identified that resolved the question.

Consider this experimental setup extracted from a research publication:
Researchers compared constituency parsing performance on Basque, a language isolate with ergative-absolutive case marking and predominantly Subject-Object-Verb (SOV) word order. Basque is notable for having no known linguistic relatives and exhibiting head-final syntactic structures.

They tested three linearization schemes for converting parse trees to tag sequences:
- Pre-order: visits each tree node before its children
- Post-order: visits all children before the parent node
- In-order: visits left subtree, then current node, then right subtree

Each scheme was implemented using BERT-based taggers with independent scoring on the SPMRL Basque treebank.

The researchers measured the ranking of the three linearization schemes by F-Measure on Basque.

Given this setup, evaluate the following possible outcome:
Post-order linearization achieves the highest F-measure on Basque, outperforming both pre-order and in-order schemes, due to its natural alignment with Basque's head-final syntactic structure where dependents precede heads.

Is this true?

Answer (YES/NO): NO